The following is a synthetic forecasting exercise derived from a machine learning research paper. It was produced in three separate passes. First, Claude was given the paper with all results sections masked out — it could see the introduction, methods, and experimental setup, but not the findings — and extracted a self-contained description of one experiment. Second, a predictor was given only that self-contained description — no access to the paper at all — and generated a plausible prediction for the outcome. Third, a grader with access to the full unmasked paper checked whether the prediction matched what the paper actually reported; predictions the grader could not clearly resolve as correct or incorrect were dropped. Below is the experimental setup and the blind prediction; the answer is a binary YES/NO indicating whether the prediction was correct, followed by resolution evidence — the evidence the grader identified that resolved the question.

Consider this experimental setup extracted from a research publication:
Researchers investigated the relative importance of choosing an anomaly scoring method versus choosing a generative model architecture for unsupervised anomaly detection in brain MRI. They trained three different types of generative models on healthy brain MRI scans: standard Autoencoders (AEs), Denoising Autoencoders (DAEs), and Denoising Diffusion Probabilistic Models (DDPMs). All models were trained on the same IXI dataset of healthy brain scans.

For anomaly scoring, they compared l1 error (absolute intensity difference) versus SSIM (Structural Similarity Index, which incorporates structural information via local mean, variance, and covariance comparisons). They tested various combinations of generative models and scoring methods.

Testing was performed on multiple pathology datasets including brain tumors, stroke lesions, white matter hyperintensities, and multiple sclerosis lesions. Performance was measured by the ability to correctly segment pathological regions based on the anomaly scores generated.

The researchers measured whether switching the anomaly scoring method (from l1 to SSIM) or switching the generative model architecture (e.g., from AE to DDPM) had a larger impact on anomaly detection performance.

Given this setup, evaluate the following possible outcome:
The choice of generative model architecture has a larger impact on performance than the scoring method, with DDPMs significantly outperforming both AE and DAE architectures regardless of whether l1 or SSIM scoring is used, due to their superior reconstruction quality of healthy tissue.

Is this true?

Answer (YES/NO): NO